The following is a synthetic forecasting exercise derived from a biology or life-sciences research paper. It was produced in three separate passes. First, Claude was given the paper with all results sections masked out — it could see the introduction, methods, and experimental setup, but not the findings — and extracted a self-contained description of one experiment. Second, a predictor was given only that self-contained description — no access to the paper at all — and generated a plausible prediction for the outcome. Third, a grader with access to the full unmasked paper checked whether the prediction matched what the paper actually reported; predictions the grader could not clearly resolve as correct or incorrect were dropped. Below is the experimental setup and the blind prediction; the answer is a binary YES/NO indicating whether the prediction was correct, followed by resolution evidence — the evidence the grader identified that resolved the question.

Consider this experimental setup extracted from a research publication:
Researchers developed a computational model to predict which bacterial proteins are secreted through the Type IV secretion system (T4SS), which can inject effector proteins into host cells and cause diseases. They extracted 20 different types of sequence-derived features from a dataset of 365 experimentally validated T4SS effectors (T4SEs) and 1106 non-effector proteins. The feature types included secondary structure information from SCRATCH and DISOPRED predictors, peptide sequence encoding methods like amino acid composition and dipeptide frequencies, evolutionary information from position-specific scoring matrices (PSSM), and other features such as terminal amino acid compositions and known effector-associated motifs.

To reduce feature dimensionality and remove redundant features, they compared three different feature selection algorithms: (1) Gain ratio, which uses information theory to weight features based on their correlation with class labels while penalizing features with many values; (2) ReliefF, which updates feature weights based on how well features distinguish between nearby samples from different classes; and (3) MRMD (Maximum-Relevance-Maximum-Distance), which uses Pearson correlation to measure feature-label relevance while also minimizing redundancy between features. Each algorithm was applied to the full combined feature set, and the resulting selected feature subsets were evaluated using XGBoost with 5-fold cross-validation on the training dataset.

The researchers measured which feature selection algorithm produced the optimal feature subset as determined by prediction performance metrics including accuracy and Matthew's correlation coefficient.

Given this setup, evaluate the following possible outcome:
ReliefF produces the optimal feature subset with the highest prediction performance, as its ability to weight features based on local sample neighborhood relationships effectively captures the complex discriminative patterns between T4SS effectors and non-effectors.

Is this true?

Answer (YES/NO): YES